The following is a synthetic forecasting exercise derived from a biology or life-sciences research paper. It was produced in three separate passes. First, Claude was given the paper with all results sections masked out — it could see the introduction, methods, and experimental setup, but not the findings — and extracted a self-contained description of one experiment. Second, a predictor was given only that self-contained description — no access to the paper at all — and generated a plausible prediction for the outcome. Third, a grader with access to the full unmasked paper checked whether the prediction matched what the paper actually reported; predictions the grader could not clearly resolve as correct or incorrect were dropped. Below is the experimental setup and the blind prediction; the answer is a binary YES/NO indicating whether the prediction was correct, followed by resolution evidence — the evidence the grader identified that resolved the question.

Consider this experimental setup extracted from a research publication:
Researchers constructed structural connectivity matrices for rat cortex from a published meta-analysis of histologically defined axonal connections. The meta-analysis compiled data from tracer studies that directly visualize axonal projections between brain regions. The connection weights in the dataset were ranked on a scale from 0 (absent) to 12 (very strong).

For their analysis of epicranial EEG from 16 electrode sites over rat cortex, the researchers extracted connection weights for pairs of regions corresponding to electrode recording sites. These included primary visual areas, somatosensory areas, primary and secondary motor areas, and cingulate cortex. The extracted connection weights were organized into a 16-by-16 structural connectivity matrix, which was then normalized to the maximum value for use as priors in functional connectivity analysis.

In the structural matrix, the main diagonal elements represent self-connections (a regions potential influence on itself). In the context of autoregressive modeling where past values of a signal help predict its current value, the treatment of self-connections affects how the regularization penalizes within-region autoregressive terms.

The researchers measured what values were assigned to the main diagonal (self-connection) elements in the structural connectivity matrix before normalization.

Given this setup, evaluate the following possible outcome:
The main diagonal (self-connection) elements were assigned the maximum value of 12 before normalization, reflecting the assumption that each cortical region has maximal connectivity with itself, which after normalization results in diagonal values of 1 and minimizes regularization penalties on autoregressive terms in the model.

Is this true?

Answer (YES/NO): YES